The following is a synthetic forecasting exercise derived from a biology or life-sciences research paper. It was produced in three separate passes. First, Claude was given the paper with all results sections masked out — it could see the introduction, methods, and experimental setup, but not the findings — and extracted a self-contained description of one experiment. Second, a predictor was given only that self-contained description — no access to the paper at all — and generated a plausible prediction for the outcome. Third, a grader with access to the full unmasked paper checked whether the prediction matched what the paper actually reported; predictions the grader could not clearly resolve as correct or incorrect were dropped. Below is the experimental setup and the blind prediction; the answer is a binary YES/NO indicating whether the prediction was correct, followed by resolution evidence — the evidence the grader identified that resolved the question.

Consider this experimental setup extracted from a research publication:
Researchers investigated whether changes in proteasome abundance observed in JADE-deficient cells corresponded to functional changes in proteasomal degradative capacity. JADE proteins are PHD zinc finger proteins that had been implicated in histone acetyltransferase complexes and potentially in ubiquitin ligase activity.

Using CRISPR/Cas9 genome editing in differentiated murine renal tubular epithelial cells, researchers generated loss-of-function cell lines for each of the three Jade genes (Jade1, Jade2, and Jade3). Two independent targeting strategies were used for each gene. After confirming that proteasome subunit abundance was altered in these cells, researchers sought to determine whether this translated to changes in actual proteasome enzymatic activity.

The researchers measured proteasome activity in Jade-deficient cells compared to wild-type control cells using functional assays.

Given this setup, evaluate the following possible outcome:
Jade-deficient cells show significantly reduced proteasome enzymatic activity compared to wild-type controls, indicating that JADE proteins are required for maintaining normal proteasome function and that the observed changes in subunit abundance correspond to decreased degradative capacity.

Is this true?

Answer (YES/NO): NO